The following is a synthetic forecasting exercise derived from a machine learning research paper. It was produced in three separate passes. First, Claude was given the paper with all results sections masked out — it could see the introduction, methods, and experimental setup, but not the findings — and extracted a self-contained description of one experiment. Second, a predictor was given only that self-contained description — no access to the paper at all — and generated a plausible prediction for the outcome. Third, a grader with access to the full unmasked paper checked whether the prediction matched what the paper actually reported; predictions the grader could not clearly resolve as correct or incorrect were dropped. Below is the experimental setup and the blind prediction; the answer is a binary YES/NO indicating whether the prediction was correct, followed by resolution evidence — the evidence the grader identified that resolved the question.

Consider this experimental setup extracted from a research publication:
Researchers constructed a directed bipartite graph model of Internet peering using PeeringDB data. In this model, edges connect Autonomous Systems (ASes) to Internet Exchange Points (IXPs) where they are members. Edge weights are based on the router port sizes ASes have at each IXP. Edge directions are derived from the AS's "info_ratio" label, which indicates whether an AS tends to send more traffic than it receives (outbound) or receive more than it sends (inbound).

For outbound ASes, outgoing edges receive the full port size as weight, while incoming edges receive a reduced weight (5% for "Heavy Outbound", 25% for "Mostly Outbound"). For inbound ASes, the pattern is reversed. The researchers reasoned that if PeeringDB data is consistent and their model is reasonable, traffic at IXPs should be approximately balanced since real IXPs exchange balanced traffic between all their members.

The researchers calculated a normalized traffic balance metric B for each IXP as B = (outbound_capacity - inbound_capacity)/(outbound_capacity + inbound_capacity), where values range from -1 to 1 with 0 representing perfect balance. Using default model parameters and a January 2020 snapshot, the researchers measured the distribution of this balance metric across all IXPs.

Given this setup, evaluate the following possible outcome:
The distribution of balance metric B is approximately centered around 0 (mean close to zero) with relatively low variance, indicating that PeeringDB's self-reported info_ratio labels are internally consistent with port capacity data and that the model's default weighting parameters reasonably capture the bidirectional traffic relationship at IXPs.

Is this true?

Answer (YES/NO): YES